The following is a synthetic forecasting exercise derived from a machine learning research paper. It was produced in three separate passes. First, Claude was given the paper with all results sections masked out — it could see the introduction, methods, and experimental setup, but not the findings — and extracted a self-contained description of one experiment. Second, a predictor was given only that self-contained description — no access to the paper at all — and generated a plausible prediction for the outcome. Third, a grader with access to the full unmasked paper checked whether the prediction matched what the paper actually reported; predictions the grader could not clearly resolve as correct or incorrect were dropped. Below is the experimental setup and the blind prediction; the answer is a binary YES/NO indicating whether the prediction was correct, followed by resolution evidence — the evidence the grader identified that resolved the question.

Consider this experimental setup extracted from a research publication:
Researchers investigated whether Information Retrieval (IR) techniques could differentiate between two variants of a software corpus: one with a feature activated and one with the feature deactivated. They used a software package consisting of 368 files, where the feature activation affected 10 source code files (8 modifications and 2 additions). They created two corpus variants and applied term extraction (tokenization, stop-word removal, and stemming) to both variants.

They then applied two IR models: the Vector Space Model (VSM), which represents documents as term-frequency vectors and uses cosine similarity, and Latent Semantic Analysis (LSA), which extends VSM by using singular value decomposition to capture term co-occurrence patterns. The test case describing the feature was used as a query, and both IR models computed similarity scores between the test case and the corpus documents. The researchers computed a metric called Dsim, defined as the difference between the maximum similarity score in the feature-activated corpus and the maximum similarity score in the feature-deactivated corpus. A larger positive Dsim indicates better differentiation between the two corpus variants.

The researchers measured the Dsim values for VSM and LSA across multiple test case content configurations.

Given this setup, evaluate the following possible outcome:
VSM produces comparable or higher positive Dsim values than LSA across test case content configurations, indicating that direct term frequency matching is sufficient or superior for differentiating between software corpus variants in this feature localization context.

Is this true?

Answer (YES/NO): NO